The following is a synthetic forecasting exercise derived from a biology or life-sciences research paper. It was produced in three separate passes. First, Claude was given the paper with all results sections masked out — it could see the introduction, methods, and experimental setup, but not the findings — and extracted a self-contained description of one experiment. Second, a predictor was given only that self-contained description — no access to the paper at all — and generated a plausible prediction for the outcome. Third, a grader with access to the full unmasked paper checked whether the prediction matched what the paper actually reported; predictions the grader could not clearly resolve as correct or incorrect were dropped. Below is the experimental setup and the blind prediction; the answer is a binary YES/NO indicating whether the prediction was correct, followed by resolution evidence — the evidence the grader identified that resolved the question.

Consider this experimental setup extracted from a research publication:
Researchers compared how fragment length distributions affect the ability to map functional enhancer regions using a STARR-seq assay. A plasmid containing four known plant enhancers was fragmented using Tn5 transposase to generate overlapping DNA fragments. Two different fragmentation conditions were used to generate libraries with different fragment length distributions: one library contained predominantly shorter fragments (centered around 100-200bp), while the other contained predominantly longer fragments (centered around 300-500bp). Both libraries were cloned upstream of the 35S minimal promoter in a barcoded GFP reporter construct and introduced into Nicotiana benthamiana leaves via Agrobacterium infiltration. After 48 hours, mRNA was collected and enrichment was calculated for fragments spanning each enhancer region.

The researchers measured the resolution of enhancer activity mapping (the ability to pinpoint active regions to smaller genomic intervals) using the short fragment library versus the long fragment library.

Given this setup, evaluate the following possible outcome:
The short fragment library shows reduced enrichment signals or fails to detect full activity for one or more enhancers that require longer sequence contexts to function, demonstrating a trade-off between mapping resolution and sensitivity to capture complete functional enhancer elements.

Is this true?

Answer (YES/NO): YES